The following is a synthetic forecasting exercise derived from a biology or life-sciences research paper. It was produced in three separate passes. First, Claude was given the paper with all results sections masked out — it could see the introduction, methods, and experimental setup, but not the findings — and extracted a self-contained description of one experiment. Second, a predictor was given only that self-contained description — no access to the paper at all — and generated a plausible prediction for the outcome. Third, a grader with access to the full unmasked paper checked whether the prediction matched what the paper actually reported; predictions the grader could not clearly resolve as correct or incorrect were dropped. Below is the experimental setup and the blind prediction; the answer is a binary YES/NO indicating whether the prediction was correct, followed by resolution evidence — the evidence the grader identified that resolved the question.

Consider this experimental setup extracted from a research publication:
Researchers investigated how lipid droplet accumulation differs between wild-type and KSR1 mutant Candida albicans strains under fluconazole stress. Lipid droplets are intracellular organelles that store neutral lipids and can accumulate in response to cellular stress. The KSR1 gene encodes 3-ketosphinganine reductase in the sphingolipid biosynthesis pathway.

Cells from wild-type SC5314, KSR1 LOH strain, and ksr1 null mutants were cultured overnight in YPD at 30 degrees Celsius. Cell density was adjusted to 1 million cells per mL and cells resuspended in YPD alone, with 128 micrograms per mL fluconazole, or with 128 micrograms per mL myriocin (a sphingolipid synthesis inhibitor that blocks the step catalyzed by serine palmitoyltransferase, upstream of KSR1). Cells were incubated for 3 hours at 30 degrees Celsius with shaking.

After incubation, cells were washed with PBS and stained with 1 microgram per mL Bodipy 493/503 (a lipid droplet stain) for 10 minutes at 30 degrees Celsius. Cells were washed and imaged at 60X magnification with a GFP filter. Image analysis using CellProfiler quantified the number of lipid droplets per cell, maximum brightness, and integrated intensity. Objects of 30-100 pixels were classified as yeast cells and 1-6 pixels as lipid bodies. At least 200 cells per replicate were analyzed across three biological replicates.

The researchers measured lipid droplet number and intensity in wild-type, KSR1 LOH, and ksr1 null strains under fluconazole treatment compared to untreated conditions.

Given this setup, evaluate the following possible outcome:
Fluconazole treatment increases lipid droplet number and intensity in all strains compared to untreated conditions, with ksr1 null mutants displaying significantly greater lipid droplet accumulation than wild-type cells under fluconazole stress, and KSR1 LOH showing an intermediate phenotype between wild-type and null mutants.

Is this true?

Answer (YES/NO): NO